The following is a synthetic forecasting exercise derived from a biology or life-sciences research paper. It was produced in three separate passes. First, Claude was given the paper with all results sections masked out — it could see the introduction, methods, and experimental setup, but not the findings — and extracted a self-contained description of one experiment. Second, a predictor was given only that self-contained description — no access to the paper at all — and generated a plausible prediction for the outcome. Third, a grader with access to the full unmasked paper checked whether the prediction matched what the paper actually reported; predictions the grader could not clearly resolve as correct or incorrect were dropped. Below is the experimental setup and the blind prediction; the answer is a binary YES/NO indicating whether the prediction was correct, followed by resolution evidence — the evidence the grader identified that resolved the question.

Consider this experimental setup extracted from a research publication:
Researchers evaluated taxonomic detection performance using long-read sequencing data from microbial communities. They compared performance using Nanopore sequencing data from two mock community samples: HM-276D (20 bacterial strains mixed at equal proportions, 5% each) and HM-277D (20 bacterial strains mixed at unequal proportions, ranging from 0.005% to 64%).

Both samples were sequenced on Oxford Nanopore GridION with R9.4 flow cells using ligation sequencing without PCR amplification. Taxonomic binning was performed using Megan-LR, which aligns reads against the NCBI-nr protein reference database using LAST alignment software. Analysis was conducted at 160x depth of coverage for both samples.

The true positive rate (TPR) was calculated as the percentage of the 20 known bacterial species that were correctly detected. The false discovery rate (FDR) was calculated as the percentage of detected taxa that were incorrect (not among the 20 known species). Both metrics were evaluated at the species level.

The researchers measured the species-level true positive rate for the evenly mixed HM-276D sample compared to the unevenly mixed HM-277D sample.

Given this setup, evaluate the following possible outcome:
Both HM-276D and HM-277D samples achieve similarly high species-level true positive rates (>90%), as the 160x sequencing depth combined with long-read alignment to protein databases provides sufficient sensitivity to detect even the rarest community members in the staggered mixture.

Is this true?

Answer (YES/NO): NO